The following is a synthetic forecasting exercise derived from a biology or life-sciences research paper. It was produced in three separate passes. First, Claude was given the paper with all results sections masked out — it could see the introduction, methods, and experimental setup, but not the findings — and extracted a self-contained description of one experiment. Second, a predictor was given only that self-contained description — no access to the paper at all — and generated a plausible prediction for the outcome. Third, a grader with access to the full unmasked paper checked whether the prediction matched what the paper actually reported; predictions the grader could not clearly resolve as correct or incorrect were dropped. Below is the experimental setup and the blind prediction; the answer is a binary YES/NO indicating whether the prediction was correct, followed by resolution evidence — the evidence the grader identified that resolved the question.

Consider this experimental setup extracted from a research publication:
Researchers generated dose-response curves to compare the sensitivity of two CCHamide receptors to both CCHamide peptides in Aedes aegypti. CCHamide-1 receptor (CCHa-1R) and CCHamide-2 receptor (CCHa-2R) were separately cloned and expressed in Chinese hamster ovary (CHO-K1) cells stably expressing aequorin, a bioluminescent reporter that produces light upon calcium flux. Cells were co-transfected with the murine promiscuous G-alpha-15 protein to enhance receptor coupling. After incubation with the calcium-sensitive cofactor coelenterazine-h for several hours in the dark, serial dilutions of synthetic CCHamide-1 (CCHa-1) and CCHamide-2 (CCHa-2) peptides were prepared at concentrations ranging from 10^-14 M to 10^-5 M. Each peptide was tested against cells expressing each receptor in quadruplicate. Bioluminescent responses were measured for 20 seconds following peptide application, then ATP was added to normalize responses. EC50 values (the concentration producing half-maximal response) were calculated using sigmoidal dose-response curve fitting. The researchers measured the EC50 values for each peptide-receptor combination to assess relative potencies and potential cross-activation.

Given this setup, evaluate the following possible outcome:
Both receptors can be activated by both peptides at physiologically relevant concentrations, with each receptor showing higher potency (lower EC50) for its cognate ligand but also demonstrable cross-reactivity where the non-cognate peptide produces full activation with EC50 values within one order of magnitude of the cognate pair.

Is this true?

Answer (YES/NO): NO